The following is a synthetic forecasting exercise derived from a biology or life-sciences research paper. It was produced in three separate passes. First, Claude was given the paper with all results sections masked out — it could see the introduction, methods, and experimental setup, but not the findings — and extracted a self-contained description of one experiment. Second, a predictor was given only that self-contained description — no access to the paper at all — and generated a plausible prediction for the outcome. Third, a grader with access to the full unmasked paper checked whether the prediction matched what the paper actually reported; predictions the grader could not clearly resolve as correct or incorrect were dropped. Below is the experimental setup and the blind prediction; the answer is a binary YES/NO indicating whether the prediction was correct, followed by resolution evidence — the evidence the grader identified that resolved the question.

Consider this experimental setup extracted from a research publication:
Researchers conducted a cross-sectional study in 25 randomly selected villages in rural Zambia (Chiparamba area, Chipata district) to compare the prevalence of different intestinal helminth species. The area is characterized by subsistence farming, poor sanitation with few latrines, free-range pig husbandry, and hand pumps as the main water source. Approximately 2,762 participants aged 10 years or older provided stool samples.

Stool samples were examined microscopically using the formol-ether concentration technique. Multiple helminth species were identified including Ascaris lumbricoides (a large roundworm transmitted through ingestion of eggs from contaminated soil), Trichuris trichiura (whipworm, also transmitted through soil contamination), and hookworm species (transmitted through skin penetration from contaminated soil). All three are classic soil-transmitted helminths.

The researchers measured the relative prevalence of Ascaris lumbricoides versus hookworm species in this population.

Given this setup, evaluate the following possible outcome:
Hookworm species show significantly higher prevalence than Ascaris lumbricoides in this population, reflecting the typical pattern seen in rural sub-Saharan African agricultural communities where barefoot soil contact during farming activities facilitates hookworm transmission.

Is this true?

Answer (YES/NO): YES